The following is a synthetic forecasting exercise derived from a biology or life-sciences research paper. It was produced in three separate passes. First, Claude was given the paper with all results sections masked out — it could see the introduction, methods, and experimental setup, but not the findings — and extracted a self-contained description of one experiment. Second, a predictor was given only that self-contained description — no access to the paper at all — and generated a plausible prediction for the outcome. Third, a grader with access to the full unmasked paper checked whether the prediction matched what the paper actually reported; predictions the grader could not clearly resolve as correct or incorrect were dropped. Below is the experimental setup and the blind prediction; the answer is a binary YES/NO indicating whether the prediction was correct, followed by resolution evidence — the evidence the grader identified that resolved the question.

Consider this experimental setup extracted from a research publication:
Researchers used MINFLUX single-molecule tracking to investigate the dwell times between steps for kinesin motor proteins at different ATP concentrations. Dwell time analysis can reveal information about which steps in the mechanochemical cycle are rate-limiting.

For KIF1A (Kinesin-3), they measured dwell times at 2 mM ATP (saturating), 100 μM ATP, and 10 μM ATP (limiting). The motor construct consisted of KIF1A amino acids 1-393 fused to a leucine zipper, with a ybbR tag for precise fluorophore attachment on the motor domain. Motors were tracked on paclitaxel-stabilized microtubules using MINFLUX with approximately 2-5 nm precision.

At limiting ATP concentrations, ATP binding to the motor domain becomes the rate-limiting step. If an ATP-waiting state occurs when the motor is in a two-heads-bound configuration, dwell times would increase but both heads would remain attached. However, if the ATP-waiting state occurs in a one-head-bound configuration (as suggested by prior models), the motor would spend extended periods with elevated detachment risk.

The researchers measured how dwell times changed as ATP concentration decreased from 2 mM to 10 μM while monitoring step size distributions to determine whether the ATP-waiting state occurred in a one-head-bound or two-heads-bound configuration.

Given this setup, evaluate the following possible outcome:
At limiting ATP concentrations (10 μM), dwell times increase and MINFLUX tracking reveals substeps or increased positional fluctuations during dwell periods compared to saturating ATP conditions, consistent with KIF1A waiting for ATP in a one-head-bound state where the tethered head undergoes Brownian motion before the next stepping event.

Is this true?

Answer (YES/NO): NO